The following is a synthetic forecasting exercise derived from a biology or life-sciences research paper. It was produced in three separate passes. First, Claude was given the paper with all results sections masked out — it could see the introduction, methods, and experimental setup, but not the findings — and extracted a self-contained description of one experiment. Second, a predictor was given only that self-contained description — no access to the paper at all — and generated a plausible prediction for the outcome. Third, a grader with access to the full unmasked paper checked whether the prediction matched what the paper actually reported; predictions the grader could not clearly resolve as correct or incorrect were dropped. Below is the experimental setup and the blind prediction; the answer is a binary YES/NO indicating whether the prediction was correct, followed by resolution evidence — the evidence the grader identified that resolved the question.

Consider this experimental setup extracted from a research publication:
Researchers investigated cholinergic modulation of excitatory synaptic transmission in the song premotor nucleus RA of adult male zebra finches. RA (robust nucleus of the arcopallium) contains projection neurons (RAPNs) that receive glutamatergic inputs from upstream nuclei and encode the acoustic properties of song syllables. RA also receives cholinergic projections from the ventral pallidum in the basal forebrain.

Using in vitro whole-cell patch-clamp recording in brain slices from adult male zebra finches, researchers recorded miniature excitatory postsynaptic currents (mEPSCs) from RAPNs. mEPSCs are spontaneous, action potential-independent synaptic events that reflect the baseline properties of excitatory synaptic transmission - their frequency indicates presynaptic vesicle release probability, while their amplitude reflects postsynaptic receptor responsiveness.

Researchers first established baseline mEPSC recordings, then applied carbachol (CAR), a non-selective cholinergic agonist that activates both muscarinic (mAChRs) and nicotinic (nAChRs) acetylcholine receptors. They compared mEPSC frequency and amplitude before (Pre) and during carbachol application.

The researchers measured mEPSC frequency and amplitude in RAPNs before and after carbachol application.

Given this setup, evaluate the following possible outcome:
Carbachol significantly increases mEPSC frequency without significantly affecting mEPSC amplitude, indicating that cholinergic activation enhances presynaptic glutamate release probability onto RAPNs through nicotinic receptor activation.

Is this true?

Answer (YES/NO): NO